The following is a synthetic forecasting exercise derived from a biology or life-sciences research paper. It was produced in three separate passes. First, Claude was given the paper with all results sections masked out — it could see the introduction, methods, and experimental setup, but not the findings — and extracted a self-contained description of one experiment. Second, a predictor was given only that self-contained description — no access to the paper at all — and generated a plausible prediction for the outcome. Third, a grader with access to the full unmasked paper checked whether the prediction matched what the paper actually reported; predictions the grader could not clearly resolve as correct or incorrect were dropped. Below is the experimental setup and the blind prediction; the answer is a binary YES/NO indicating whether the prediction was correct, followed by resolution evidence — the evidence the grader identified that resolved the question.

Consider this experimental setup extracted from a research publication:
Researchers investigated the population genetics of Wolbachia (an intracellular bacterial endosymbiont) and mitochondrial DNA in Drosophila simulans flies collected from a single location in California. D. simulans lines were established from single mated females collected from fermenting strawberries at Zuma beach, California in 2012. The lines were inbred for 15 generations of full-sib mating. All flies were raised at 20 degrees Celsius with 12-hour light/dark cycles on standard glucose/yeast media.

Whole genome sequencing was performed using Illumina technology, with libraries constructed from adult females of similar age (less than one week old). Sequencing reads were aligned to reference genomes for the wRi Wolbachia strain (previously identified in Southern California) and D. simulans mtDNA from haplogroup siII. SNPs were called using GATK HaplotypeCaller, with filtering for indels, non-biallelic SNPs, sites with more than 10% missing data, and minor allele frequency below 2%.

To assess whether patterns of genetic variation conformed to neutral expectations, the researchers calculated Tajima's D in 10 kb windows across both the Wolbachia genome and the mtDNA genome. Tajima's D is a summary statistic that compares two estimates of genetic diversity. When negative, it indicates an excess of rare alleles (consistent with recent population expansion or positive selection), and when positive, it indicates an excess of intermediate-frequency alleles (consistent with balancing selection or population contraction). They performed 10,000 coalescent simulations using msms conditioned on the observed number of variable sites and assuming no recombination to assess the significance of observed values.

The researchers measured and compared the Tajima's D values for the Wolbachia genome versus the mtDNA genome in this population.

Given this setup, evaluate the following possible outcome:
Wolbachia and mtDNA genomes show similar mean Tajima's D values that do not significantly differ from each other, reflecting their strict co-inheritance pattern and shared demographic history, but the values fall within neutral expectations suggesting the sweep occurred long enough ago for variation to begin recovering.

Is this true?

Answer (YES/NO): NO